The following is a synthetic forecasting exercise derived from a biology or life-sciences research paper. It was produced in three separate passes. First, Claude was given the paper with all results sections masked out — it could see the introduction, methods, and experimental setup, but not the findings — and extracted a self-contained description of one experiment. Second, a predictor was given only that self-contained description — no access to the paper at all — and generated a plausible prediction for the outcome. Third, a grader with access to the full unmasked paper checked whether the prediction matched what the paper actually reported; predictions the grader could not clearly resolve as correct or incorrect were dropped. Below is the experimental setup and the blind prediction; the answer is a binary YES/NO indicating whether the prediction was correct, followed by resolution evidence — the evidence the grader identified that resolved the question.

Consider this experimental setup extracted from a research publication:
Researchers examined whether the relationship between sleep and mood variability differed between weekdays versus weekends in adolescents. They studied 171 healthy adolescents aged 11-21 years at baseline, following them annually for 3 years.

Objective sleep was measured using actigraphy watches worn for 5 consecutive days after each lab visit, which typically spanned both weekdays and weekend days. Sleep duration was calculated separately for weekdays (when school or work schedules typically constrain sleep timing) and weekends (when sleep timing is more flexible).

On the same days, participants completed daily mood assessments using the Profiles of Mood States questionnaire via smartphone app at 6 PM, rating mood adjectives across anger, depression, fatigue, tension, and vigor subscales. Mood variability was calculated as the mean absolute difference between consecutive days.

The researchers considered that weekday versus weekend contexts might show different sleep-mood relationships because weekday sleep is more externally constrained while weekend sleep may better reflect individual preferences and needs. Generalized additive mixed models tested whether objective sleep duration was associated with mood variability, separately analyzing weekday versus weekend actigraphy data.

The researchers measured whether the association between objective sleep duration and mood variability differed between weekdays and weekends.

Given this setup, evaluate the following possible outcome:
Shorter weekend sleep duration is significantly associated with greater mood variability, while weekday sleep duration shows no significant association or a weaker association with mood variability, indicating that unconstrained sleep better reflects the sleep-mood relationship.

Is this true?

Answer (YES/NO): NO